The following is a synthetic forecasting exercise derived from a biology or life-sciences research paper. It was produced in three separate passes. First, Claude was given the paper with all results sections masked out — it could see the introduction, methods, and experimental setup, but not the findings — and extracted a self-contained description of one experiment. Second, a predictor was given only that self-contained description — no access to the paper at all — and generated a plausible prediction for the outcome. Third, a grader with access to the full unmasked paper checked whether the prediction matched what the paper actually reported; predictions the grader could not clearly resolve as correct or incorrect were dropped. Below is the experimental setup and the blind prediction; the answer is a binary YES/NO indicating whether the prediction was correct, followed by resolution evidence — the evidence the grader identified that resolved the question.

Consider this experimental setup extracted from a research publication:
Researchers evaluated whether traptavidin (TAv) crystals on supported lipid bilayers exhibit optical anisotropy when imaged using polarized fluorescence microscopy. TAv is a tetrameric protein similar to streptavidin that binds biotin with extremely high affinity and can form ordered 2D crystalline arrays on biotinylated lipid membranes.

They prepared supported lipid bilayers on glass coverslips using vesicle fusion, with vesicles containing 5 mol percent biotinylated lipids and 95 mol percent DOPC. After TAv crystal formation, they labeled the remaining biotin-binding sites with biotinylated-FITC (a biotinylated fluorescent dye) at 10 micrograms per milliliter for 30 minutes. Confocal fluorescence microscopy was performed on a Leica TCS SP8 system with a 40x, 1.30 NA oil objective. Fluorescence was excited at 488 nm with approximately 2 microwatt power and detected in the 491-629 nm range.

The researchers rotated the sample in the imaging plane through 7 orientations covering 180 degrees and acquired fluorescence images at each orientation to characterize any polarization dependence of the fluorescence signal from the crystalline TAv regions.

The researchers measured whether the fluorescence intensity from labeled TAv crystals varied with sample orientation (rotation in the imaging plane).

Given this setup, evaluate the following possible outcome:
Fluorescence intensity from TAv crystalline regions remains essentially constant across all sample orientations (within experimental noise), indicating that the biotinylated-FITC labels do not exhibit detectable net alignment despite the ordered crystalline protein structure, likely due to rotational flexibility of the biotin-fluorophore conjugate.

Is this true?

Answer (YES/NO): NO